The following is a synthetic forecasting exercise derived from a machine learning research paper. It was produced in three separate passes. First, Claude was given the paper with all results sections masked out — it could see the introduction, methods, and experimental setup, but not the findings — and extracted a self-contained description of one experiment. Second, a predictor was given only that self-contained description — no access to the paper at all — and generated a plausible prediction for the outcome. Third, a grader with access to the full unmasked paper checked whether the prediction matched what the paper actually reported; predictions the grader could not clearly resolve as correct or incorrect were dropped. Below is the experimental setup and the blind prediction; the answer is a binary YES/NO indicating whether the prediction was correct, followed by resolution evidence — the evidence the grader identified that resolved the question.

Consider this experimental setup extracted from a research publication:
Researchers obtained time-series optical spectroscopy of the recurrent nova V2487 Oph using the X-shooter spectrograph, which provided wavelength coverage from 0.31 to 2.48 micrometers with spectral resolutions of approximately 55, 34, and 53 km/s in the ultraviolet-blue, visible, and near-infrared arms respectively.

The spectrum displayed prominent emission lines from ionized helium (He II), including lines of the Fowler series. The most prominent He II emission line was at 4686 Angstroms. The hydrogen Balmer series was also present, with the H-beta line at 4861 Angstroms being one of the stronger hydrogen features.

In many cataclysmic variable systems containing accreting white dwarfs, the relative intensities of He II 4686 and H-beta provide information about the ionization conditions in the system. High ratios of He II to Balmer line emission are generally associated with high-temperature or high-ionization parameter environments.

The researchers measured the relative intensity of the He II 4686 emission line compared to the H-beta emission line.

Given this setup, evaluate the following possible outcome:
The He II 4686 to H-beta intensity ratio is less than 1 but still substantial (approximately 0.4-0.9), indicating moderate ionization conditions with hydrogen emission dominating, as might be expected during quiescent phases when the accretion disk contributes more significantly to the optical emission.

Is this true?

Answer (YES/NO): NO